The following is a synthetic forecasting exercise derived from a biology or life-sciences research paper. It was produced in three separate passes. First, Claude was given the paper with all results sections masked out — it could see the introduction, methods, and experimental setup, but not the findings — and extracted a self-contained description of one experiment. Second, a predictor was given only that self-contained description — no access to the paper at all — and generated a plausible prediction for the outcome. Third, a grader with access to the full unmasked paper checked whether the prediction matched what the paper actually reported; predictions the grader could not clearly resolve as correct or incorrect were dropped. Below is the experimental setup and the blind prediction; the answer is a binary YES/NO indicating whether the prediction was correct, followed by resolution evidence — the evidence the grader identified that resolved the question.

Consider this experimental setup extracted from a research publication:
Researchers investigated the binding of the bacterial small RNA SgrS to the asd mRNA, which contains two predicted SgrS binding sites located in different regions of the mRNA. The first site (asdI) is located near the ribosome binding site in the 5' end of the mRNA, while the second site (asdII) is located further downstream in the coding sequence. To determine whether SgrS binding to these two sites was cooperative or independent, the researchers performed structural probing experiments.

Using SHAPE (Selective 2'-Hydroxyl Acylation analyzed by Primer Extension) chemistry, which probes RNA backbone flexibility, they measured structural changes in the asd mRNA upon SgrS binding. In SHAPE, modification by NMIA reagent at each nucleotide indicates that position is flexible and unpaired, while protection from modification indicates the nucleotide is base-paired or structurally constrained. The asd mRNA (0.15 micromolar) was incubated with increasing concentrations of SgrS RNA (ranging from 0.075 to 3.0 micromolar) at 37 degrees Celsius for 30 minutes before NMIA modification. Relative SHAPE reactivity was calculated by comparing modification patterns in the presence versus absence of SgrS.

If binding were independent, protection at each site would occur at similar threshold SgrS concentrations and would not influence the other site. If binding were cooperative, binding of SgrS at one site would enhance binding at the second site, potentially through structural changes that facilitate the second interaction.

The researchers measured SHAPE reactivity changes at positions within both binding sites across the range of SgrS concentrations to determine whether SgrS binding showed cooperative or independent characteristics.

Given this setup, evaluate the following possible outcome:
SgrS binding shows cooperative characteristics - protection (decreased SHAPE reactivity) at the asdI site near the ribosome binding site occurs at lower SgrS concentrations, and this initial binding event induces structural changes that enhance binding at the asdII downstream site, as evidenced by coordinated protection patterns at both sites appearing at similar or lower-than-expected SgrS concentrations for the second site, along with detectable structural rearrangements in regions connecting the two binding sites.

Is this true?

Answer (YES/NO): YES